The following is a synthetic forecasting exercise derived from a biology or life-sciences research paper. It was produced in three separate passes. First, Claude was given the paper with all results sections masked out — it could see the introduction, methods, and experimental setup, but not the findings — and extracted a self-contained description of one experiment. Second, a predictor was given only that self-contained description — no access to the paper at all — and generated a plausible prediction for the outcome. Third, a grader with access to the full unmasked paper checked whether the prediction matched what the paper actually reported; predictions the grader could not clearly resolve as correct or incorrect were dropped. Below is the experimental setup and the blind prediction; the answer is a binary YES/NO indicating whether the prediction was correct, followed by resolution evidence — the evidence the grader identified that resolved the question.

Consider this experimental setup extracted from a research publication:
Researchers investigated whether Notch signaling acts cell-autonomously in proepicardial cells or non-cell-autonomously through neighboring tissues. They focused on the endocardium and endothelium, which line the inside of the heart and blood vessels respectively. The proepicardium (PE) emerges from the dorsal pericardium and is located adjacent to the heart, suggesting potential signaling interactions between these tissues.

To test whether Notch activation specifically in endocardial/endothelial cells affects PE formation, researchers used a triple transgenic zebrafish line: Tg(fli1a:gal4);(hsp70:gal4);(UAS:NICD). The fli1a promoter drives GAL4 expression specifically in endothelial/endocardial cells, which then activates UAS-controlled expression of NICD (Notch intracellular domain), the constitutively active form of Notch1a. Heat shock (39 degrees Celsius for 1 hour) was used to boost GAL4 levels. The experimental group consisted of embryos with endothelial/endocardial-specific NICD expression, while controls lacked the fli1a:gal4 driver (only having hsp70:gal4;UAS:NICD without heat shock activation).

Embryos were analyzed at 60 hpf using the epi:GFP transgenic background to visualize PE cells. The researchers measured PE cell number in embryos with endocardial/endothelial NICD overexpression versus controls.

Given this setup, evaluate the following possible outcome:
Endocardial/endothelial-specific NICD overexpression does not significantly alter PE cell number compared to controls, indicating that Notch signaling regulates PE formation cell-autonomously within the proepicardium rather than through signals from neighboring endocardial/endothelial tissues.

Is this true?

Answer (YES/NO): NO